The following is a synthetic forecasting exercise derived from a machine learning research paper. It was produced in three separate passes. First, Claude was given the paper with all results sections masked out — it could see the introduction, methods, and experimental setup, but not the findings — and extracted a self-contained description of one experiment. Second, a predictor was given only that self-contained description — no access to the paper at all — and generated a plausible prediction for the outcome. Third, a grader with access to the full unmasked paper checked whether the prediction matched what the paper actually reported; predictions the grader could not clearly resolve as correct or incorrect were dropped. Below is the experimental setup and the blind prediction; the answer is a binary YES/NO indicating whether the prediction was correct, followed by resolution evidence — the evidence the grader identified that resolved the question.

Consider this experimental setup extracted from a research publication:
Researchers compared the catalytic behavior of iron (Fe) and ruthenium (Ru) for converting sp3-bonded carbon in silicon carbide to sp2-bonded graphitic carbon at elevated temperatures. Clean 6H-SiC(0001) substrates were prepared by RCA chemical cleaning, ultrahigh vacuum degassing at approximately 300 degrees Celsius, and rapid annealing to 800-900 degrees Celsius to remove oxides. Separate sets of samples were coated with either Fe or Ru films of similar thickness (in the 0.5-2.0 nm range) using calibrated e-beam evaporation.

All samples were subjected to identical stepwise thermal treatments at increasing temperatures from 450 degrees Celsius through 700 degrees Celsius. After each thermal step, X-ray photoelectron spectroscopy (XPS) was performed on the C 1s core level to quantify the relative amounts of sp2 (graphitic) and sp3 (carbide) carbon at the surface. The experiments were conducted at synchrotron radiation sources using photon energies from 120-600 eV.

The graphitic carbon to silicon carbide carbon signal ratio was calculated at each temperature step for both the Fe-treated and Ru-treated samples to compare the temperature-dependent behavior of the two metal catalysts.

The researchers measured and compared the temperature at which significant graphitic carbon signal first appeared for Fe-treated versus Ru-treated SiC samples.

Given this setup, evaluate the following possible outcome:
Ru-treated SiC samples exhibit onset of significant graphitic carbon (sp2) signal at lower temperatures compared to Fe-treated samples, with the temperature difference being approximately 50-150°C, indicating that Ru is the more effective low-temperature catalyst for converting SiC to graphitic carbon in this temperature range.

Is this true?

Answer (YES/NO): NO